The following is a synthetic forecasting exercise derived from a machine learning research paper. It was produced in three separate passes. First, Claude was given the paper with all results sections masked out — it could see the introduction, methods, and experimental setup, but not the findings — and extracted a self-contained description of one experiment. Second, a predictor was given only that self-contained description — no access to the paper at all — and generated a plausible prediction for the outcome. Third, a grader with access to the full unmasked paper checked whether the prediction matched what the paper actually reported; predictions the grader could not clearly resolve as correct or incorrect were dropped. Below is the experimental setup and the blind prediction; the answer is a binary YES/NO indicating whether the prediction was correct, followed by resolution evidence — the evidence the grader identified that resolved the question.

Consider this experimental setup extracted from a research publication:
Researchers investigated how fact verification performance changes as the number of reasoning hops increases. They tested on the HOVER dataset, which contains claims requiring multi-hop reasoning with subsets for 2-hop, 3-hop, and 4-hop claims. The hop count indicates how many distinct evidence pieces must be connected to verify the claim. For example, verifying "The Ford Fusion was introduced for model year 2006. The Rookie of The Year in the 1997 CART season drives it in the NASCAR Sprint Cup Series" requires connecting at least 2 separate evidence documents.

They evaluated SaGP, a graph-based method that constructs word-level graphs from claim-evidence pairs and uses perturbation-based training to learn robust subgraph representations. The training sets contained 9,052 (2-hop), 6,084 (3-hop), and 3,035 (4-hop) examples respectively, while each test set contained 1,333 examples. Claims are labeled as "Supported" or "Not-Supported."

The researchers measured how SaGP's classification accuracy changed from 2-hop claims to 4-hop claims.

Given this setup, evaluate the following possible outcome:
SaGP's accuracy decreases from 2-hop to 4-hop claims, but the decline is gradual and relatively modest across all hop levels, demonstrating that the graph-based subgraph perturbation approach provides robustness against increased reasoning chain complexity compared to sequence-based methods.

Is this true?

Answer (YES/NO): YES